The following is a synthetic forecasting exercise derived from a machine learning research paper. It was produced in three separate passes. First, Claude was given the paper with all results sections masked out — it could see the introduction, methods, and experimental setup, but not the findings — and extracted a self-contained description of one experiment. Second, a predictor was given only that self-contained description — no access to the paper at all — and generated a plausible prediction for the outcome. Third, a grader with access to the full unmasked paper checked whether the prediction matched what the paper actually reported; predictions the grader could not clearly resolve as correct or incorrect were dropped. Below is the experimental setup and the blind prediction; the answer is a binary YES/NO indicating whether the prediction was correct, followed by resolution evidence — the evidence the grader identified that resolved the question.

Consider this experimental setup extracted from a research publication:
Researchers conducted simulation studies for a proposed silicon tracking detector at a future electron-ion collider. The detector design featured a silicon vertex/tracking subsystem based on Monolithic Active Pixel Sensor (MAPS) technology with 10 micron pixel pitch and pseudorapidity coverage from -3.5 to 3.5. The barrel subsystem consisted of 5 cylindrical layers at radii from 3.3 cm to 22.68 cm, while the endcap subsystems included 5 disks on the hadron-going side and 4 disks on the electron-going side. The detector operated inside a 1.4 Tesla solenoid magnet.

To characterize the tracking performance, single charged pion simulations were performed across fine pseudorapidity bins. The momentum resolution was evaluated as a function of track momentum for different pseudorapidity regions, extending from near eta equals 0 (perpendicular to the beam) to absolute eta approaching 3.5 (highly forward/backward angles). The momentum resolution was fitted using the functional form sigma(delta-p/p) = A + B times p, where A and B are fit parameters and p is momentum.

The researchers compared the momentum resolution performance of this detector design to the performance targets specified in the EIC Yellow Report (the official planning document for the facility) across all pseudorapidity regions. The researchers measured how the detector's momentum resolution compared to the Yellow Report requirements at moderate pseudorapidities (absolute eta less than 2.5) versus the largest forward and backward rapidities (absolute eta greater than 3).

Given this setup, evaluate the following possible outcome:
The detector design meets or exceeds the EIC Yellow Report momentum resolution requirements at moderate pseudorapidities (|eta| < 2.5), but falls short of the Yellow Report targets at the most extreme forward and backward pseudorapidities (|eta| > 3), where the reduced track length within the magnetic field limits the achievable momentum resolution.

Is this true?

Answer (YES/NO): YES